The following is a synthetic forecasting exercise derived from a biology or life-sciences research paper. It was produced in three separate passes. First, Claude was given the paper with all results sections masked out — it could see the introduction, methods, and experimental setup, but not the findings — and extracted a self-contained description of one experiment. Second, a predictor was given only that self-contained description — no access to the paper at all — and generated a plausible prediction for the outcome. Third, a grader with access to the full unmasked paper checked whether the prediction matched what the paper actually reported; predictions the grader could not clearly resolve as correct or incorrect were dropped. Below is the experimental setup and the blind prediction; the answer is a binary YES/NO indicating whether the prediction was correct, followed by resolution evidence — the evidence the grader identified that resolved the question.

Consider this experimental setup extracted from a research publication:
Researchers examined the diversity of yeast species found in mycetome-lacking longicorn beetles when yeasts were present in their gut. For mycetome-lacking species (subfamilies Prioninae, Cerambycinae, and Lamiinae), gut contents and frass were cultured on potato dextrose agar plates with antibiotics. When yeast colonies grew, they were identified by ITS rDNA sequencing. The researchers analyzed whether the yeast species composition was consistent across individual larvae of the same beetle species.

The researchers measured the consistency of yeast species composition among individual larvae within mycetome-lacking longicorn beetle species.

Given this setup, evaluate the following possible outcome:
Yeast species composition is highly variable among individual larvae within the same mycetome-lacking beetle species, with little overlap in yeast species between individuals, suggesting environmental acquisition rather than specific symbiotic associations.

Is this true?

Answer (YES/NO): YES